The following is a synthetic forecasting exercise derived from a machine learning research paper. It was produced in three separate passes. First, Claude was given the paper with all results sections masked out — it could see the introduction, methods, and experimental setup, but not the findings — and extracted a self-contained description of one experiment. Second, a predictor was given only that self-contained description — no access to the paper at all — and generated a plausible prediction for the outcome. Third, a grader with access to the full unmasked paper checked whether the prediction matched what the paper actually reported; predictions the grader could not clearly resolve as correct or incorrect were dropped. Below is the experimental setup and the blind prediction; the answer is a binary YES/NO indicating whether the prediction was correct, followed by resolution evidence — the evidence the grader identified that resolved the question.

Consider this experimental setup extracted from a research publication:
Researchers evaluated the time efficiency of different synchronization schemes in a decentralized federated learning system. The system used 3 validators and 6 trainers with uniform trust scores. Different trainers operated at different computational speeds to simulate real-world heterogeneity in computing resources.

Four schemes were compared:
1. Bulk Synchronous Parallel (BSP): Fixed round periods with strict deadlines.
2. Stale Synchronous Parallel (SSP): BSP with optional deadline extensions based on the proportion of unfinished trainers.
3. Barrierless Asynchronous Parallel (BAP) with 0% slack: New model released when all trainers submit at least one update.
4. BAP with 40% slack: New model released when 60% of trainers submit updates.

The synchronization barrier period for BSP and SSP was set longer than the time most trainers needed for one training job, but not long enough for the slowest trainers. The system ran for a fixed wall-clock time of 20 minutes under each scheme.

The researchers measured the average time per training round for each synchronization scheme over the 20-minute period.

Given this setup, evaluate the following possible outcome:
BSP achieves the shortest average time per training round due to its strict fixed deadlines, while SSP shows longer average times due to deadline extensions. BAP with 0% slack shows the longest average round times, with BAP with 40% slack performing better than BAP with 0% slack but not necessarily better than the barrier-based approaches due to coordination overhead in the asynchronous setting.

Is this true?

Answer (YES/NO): YES